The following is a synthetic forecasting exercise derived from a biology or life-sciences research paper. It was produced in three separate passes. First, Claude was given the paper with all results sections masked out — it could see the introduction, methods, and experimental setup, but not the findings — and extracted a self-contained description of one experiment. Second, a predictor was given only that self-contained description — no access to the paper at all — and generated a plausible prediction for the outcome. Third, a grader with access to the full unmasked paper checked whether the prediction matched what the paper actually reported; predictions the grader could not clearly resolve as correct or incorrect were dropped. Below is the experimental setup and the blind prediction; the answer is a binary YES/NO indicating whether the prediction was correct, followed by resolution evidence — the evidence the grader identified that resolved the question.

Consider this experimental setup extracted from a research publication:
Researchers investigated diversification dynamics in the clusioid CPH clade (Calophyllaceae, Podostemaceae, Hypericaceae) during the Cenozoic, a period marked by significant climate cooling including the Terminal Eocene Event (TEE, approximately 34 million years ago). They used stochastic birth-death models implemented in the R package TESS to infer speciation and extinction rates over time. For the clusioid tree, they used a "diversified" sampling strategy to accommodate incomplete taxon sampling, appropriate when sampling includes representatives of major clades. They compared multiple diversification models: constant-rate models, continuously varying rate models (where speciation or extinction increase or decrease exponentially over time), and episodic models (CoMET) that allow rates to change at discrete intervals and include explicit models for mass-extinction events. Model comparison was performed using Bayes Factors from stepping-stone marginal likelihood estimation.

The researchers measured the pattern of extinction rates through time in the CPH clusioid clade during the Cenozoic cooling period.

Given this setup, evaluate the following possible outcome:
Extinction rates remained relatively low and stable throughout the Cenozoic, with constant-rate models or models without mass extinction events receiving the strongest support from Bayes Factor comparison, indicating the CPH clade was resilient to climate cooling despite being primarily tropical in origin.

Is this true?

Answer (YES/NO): NO